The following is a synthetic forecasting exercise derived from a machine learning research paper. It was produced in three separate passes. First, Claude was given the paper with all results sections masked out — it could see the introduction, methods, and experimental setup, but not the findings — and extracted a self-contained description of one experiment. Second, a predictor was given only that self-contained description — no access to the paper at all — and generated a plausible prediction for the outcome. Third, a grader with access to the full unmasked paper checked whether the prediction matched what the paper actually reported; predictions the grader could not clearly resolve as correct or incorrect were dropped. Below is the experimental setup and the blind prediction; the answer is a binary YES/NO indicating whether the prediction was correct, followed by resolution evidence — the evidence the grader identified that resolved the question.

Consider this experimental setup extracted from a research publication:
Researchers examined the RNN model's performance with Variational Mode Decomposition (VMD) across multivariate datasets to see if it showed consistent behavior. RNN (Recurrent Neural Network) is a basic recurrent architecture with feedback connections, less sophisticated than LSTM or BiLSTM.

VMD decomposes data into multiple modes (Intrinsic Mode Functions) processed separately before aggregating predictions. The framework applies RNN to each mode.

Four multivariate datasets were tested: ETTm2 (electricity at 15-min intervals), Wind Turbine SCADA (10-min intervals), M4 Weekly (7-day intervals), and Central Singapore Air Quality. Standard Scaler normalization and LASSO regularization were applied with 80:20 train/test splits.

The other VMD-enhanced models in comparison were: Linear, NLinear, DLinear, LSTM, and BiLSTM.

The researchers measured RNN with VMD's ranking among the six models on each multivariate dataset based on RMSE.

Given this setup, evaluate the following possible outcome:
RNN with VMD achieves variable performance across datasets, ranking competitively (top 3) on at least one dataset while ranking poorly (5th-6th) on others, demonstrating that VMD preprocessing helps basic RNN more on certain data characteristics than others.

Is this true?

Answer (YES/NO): YES